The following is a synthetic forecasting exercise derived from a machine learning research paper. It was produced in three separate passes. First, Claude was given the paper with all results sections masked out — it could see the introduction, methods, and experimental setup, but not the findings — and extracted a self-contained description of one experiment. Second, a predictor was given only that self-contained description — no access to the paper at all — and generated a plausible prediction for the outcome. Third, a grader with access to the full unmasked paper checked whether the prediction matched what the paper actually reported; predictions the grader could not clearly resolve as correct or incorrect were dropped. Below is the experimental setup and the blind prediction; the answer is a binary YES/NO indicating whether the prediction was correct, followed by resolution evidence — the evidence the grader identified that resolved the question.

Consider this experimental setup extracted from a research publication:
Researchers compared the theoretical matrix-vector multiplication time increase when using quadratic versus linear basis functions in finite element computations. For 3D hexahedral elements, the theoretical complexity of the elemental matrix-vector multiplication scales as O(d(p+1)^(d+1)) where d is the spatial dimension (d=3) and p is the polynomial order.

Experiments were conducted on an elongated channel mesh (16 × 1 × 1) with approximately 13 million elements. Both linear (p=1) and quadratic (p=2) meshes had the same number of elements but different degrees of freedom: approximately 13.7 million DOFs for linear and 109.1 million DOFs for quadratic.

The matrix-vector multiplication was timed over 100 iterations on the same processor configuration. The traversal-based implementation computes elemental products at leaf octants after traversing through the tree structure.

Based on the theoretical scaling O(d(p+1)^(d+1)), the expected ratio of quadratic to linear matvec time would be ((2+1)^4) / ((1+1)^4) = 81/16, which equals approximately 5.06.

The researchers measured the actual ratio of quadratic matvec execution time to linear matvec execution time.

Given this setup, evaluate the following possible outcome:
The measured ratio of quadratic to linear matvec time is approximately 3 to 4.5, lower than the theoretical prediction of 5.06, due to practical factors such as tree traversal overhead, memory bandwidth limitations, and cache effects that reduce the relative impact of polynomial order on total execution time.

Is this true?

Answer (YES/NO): YES